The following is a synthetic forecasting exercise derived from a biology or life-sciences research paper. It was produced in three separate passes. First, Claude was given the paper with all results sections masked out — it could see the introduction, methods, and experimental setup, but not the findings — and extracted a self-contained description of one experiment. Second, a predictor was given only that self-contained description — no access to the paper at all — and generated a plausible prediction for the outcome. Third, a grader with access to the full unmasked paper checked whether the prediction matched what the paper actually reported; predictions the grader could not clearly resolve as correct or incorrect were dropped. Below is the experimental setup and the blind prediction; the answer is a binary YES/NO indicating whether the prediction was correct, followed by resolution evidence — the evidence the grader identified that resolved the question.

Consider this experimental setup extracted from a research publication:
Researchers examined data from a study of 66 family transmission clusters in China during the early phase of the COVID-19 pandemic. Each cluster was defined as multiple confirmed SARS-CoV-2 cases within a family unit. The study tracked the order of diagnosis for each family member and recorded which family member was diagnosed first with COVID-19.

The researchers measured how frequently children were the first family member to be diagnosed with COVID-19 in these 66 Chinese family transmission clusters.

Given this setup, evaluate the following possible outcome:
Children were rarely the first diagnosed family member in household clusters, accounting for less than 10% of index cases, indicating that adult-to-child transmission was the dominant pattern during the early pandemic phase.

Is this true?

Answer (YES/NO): YES